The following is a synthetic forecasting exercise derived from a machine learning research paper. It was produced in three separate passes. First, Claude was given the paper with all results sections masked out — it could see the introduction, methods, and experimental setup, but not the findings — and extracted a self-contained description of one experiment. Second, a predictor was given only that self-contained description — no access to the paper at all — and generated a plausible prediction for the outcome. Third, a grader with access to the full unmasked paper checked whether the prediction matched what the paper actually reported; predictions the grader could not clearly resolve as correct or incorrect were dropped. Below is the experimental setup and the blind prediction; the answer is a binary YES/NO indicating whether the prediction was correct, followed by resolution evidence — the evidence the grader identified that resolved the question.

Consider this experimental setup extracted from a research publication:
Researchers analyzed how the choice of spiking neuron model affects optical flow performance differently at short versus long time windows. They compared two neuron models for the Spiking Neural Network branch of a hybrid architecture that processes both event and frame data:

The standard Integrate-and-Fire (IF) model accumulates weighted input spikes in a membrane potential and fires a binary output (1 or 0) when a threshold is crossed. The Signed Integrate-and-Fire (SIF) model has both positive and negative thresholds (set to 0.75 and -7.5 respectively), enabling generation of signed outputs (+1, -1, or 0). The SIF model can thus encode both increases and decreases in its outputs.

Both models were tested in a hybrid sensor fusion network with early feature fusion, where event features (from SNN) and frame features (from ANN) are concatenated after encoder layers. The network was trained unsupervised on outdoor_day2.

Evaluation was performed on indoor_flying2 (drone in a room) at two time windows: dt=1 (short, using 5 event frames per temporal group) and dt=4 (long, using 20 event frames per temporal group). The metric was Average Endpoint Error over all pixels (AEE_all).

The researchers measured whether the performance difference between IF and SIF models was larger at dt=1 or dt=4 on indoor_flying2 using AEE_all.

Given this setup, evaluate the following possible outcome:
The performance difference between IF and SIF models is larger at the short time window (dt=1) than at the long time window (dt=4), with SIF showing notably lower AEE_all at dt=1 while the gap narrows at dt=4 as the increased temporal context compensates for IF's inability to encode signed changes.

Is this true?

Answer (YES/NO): NO